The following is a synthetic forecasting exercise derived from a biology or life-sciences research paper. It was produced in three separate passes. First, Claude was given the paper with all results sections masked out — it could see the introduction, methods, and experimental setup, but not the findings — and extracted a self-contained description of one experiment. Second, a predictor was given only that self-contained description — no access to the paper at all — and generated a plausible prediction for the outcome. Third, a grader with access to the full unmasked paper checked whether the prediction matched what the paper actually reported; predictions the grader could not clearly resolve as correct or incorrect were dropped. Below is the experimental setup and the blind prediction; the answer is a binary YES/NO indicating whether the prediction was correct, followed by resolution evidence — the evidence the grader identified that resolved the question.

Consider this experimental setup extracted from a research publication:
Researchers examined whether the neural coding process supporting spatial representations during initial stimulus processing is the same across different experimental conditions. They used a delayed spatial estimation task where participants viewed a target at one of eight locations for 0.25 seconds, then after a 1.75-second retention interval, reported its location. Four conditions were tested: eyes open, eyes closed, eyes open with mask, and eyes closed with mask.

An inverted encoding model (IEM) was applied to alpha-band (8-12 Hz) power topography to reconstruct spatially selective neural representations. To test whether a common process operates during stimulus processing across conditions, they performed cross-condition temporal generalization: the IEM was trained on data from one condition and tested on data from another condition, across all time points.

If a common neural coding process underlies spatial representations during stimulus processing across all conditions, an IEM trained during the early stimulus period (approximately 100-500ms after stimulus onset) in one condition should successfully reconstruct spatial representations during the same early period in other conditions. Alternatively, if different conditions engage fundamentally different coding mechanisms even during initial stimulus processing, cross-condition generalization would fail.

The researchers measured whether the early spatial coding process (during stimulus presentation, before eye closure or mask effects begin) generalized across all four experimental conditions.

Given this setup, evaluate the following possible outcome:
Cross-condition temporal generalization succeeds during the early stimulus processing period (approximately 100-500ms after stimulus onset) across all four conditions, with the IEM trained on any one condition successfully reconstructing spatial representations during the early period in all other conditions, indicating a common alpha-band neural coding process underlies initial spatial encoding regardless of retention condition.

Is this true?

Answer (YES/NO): YES